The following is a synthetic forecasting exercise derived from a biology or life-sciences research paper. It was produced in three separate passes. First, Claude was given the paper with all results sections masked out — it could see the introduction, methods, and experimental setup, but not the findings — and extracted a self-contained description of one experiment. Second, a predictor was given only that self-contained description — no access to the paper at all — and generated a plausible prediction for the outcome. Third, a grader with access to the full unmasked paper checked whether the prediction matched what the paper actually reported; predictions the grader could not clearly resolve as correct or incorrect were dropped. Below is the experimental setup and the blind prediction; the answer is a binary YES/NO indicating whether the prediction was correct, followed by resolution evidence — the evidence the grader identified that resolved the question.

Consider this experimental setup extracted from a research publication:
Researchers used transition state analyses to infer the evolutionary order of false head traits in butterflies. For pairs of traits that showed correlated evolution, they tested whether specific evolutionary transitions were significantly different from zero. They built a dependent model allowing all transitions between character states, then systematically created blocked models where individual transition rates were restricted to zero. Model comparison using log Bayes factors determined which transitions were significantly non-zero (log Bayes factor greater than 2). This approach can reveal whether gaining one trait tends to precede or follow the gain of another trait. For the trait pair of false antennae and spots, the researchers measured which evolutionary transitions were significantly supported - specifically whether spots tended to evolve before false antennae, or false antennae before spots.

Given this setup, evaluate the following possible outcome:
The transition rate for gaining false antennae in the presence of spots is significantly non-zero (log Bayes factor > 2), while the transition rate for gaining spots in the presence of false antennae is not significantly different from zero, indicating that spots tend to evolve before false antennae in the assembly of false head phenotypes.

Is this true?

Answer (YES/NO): NO